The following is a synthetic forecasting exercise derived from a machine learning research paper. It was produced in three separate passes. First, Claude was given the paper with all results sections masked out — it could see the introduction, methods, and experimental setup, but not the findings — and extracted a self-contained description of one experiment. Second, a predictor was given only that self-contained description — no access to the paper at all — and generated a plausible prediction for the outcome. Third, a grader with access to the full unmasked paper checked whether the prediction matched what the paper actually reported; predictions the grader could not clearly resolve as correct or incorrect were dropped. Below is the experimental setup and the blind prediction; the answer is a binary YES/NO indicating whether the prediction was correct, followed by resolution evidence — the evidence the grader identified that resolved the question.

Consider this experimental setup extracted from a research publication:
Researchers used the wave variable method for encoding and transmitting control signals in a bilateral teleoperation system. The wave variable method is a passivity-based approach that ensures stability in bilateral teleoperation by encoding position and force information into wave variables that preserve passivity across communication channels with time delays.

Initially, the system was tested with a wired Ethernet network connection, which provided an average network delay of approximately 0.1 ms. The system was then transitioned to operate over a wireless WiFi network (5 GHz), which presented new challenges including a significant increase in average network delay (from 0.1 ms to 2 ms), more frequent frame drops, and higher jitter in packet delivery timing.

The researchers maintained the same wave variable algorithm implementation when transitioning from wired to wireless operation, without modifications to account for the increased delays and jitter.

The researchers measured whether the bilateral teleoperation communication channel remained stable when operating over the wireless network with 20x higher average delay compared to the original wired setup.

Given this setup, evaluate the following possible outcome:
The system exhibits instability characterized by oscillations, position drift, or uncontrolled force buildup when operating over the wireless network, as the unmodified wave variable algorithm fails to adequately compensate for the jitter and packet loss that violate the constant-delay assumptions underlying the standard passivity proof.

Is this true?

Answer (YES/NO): NO